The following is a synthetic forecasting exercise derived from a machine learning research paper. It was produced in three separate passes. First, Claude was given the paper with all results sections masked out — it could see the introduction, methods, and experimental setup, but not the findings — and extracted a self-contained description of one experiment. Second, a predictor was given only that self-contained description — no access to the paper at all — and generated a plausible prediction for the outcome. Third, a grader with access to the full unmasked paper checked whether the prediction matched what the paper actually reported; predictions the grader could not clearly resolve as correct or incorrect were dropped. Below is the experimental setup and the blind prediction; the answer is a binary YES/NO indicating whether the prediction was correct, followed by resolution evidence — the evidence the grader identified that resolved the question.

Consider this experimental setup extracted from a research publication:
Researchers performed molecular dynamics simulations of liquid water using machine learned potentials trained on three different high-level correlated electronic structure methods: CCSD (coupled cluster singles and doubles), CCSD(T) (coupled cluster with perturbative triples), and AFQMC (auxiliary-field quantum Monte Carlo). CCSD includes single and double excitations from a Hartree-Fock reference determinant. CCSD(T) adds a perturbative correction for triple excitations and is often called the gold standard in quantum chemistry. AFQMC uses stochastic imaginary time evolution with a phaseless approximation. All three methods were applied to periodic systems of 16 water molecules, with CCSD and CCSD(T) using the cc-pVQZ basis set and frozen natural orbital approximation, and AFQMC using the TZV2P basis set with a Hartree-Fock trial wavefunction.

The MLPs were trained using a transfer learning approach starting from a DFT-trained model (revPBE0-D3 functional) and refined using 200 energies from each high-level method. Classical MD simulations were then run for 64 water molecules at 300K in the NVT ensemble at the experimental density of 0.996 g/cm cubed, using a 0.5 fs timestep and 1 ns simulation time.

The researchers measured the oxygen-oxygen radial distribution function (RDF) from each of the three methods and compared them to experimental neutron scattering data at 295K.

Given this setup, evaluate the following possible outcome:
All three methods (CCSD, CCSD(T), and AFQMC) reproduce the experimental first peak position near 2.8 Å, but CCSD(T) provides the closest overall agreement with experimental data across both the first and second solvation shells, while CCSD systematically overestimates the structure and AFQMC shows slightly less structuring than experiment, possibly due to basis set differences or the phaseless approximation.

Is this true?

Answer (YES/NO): NO